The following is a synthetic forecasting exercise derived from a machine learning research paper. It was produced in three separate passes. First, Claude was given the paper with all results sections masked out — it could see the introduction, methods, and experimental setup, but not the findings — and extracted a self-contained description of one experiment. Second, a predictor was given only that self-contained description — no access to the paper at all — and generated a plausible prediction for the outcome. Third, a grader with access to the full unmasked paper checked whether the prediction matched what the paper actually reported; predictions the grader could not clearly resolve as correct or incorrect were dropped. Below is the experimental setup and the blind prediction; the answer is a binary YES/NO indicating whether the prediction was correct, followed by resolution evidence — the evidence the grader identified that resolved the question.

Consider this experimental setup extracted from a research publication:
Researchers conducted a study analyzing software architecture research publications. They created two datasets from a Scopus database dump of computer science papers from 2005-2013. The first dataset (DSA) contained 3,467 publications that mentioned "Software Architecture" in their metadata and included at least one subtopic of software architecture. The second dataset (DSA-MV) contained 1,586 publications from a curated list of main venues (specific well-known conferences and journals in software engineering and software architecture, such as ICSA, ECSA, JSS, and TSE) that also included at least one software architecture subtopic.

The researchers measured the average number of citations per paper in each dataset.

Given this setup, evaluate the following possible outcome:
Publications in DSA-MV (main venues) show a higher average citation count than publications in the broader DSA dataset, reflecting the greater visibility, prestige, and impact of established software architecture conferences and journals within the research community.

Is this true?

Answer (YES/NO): YES